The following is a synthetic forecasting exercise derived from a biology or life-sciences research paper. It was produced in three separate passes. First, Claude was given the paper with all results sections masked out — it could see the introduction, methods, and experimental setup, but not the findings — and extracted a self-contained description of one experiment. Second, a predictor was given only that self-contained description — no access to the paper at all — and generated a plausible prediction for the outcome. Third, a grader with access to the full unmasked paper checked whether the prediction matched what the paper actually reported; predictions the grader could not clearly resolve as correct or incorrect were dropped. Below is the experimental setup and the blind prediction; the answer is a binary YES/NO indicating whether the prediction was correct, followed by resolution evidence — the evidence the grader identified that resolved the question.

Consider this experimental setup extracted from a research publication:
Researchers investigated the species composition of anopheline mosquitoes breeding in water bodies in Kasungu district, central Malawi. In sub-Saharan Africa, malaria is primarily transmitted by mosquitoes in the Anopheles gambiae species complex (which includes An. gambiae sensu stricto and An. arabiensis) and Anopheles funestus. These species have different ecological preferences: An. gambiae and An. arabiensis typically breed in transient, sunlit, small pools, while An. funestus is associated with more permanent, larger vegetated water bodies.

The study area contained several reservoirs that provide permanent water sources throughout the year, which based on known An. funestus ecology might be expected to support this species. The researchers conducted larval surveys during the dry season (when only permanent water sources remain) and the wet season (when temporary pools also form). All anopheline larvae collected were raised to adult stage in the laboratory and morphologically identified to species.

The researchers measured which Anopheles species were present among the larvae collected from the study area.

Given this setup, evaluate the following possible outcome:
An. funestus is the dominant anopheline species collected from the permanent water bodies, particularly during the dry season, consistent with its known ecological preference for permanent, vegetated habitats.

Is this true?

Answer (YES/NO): NO